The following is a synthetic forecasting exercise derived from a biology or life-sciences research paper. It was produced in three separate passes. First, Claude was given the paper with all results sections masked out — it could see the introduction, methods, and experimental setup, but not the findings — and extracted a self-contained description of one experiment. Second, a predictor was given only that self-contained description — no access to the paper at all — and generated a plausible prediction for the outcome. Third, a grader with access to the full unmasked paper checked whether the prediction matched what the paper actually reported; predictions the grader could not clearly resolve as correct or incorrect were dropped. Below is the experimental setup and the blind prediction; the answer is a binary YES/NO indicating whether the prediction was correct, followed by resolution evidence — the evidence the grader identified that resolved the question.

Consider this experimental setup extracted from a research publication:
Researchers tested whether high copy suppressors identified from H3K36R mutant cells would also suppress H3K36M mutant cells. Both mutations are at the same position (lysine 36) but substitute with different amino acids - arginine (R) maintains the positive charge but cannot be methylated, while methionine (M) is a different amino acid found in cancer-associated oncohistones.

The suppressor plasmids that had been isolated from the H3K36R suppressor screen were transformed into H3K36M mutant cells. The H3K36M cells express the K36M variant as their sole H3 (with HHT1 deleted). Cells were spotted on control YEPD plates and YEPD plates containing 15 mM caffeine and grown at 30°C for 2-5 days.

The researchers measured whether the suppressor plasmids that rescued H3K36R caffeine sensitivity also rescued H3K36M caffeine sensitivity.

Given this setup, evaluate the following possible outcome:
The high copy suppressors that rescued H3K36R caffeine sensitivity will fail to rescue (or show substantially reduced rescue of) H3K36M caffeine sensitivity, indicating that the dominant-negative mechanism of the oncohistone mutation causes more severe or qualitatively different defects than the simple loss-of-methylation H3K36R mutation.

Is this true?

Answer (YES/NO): NO